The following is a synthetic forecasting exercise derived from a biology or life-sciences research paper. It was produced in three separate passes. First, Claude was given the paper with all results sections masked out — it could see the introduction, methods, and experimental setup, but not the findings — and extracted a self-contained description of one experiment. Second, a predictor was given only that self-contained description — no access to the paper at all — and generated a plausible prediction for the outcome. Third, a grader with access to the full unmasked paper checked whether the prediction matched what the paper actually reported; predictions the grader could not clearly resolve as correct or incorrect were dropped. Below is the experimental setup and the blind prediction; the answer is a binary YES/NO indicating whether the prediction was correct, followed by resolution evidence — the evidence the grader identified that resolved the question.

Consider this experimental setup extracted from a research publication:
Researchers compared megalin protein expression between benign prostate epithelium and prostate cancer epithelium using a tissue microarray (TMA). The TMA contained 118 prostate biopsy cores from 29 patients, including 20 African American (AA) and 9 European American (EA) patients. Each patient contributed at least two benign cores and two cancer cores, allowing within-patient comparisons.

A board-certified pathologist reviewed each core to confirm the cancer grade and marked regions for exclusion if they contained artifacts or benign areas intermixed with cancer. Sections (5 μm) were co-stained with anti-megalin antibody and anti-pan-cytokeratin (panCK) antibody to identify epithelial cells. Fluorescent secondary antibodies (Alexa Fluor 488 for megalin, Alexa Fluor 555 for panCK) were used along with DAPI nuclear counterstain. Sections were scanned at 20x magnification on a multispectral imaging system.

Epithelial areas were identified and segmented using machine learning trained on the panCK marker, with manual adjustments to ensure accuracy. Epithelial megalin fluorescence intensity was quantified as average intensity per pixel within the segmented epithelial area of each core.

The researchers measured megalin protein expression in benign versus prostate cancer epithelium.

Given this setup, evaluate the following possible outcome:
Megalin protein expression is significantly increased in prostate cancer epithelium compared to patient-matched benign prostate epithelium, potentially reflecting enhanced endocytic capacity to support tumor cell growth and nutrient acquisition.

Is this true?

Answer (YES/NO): NO